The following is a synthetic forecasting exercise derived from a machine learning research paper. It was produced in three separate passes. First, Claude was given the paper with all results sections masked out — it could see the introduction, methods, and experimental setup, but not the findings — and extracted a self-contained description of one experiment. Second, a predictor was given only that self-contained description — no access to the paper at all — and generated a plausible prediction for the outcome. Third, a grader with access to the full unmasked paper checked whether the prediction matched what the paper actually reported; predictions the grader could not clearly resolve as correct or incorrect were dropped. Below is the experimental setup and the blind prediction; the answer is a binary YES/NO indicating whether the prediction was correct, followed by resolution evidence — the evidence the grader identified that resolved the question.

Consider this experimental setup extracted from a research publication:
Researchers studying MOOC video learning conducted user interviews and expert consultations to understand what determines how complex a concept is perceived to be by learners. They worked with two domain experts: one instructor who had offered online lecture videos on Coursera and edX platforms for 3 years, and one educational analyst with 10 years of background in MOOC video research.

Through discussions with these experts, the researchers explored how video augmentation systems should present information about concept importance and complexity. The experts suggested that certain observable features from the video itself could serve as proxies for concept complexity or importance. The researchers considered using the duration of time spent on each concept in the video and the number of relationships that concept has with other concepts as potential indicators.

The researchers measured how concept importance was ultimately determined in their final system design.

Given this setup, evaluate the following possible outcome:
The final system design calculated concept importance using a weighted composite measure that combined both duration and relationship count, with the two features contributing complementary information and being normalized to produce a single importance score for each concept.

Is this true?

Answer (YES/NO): NO